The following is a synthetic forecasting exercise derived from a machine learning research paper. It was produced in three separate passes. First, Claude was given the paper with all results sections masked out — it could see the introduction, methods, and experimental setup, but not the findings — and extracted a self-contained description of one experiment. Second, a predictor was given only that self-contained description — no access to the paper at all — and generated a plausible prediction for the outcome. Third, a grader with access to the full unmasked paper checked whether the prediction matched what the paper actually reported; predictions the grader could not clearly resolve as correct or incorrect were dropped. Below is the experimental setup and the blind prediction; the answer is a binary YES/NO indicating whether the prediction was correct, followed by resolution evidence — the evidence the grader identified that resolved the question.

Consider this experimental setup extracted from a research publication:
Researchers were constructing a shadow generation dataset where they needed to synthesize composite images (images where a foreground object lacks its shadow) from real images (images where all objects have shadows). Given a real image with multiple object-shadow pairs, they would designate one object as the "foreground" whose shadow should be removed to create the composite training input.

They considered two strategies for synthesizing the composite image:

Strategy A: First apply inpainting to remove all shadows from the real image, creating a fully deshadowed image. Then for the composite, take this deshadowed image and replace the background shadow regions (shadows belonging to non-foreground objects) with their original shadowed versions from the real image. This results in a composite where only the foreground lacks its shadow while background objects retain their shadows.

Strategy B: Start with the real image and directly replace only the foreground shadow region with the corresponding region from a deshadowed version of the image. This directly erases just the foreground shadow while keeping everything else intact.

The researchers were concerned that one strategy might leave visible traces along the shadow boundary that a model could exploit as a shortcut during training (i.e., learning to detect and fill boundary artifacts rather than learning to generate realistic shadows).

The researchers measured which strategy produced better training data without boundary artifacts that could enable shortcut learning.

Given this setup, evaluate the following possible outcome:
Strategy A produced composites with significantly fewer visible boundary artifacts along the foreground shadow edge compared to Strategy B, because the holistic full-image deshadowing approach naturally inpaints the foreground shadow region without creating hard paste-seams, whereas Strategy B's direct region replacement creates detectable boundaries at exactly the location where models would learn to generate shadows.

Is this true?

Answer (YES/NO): YES